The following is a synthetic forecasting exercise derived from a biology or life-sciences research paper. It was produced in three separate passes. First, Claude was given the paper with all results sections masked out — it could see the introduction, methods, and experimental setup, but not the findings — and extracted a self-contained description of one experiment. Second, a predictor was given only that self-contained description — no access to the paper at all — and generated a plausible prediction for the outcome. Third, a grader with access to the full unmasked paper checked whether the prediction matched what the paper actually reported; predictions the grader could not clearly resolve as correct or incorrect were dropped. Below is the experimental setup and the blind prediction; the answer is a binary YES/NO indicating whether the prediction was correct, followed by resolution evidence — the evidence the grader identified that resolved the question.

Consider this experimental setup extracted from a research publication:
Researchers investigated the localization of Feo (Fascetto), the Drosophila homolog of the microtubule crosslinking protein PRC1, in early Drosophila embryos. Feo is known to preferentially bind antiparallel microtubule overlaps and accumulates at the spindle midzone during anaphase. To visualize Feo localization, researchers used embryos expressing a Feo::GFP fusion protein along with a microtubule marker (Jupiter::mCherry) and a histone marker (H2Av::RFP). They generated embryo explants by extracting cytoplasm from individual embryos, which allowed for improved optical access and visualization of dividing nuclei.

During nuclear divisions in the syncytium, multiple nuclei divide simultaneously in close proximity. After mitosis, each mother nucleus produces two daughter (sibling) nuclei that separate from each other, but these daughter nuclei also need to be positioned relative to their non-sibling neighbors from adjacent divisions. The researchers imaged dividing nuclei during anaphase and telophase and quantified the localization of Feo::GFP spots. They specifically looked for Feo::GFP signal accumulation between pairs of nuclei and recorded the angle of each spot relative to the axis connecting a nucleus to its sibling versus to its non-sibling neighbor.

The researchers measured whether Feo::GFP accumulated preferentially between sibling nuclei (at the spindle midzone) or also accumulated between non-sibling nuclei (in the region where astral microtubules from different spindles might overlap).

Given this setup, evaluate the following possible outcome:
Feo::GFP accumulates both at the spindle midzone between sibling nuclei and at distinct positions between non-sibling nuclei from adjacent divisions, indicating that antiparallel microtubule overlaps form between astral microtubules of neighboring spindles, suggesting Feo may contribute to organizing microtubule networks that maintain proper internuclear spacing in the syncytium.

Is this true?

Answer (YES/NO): YES